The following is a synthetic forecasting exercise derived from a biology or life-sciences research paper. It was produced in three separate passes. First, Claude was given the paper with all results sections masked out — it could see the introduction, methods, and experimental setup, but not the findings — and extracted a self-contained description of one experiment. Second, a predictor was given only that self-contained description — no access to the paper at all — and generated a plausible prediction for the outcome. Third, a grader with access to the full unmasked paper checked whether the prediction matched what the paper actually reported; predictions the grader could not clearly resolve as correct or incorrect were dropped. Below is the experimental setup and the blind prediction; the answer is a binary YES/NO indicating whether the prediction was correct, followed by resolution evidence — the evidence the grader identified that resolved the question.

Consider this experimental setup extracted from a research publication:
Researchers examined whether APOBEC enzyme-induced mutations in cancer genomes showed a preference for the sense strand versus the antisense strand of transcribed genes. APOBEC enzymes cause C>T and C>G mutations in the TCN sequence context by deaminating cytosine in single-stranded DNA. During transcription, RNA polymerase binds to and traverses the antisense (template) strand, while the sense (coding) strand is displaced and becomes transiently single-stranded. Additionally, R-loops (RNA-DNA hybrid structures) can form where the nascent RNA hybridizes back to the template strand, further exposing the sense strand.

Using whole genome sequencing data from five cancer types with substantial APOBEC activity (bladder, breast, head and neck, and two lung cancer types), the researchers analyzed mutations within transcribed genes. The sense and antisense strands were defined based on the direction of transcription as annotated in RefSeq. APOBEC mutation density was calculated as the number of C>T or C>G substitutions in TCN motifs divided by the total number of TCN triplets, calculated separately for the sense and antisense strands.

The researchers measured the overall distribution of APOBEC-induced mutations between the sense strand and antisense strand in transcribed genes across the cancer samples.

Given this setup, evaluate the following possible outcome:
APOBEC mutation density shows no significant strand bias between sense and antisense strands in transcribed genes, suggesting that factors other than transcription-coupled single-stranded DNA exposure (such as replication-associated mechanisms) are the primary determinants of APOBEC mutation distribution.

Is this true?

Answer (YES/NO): NO